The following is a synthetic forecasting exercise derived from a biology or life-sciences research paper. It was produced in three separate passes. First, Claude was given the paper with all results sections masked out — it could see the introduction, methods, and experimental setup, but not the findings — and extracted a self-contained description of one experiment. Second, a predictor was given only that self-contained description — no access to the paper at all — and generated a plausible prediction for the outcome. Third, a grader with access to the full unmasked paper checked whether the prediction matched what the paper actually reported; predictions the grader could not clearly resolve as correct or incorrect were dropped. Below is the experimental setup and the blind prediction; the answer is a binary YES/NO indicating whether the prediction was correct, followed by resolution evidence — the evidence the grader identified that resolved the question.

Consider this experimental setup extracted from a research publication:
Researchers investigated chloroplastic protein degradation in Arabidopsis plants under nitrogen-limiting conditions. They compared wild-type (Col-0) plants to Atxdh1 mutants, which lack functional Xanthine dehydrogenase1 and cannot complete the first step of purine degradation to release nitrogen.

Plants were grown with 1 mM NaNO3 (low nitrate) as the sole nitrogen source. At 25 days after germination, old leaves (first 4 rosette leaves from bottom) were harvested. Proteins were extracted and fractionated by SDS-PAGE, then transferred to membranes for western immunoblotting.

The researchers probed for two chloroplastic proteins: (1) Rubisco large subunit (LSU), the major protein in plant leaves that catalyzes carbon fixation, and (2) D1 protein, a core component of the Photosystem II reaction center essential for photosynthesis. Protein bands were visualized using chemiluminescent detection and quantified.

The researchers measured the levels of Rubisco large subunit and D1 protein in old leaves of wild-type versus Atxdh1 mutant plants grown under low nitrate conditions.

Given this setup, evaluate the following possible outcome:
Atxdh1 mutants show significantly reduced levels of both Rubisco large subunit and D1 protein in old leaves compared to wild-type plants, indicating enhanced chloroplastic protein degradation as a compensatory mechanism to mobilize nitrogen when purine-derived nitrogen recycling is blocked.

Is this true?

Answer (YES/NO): YES